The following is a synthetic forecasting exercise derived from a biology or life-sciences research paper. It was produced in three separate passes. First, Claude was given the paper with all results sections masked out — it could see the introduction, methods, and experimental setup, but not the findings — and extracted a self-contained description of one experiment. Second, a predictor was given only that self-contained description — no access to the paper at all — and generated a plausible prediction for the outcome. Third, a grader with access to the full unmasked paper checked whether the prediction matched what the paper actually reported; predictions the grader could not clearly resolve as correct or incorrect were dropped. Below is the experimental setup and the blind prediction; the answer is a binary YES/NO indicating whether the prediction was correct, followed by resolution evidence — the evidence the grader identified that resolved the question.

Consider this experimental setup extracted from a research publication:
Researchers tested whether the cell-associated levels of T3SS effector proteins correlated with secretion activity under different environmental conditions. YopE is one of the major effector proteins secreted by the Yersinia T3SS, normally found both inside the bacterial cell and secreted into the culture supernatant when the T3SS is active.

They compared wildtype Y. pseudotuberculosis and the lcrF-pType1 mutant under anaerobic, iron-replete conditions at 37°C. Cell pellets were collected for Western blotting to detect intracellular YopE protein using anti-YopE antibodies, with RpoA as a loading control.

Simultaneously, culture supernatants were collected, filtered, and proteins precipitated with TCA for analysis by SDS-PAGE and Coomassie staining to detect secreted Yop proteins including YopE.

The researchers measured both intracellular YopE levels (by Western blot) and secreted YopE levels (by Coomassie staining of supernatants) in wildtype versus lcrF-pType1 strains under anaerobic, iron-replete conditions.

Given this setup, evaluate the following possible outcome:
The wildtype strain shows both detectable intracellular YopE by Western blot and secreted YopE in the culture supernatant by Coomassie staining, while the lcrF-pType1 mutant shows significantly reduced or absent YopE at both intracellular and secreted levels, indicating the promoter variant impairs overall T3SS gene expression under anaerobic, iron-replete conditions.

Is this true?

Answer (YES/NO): NO